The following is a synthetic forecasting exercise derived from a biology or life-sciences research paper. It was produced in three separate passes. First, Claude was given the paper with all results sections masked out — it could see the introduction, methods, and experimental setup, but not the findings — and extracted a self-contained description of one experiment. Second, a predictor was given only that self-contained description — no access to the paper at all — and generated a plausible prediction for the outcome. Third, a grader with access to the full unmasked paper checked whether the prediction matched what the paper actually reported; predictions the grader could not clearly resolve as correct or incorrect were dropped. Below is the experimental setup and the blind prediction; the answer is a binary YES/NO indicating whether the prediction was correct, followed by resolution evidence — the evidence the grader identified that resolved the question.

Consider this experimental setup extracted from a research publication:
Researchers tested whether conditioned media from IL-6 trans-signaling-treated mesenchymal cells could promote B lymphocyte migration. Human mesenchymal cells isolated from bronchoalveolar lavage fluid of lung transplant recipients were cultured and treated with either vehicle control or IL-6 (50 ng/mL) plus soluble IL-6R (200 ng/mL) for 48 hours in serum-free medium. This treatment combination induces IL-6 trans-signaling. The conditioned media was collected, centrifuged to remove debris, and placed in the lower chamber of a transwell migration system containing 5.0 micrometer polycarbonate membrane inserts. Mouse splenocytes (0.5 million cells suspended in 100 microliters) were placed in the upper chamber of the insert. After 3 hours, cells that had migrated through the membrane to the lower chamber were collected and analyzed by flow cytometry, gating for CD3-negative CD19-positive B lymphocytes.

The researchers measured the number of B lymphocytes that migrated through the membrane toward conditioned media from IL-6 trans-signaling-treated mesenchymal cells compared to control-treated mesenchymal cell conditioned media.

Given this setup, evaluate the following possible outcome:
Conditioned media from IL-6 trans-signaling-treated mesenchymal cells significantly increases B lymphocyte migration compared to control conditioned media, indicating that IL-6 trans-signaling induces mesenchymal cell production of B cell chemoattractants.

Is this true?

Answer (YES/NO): YES